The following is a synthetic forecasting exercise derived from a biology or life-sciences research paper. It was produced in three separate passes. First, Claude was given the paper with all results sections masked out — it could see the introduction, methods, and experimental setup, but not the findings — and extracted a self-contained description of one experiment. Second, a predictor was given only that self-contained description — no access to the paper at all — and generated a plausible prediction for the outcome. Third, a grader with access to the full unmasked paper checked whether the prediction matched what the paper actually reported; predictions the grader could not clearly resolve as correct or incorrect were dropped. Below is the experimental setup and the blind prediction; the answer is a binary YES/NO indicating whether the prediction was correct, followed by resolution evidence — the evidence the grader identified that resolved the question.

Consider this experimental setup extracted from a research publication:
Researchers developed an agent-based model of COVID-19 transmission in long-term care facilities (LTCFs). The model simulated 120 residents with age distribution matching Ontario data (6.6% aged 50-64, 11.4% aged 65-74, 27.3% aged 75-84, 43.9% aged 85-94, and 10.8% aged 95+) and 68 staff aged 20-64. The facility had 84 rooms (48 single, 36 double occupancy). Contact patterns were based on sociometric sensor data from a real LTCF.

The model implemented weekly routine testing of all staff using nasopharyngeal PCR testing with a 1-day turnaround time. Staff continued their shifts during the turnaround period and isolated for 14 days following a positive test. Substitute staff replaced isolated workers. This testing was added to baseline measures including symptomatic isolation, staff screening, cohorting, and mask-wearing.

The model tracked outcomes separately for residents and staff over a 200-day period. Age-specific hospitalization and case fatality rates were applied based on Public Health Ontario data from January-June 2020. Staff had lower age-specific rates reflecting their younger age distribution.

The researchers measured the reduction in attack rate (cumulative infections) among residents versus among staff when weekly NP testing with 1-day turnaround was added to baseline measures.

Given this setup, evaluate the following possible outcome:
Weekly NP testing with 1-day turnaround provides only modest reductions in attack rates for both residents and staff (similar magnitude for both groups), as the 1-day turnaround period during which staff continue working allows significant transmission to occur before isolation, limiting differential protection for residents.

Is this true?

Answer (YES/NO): NO